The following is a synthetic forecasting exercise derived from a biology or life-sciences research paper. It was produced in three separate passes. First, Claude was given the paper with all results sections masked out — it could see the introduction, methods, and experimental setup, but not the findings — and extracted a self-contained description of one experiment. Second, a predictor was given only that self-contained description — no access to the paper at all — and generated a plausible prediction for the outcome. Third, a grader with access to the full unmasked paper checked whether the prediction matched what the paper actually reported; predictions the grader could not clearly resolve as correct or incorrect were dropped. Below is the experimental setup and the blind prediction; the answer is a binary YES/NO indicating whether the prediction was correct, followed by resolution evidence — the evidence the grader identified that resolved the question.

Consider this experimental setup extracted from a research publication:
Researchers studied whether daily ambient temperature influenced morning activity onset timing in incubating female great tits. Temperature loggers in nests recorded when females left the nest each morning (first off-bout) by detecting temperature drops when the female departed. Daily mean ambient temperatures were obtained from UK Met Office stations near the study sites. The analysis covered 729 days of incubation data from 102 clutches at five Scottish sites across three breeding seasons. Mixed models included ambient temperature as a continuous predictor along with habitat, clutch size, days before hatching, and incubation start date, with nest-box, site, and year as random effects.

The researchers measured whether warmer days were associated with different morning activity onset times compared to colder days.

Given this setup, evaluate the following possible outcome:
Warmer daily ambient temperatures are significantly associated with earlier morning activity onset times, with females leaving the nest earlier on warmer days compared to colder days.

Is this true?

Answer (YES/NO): NO